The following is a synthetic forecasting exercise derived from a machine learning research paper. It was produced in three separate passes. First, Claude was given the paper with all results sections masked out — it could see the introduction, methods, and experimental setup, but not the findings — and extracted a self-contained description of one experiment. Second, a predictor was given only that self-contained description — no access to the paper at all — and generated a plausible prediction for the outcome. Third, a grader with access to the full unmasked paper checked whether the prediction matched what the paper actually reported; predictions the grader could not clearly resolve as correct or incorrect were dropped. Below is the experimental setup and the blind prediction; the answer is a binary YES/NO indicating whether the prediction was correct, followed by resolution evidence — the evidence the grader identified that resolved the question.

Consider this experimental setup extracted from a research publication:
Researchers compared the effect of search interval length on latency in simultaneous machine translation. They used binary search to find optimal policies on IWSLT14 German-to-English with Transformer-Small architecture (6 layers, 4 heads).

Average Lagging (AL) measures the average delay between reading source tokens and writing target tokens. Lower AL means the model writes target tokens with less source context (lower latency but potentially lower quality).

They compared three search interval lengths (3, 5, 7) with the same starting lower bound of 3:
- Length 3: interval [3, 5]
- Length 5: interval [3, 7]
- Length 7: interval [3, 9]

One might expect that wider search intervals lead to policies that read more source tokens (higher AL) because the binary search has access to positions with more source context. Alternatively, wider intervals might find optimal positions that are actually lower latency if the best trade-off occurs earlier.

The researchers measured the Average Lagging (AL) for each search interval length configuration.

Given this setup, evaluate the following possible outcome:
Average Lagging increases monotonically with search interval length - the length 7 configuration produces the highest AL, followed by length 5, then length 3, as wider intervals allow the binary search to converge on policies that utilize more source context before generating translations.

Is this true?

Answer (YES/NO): YES